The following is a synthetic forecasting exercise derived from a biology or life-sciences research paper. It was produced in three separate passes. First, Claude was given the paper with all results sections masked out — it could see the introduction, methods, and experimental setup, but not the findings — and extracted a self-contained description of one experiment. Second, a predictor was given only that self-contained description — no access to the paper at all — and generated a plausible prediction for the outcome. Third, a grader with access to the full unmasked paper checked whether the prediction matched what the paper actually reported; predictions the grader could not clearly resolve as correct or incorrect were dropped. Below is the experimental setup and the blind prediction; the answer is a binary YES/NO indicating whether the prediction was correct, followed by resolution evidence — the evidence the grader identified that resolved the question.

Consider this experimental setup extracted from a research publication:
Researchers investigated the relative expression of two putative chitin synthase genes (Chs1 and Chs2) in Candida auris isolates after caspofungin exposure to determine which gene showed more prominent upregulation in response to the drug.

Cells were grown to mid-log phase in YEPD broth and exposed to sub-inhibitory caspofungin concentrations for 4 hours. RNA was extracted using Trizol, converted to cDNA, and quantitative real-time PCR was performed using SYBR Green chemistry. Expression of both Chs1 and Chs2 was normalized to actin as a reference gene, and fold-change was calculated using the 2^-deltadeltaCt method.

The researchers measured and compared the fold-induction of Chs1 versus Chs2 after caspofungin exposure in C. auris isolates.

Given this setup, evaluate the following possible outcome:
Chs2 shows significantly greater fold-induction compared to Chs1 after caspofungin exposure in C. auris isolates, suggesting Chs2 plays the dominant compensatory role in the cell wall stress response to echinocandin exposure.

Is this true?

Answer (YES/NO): NO